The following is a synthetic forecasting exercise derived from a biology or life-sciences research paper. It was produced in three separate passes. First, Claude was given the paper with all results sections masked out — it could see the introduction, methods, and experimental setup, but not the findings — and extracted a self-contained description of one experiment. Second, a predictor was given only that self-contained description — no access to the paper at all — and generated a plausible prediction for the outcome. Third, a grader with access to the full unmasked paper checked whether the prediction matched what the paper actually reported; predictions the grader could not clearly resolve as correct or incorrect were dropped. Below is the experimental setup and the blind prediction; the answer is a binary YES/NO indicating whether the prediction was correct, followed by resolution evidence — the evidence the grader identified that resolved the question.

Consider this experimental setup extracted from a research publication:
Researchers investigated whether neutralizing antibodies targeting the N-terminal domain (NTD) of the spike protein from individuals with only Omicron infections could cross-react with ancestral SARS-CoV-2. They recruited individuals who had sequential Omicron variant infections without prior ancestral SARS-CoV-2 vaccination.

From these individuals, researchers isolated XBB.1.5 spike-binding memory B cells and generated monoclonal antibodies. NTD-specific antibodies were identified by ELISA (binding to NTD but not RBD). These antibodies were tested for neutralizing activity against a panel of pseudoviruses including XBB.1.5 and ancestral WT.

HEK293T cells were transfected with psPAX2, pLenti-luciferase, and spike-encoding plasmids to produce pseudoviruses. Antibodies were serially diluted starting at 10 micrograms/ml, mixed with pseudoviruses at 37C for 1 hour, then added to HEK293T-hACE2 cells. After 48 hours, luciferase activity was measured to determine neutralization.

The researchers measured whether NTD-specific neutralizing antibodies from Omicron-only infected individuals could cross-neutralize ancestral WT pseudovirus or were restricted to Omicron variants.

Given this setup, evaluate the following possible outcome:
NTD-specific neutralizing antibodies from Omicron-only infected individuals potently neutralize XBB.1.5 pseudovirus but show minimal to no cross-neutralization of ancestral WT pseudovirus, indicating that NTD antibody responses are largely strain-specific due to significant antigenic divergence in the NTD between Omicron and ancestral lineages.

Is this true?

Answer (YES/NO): YES